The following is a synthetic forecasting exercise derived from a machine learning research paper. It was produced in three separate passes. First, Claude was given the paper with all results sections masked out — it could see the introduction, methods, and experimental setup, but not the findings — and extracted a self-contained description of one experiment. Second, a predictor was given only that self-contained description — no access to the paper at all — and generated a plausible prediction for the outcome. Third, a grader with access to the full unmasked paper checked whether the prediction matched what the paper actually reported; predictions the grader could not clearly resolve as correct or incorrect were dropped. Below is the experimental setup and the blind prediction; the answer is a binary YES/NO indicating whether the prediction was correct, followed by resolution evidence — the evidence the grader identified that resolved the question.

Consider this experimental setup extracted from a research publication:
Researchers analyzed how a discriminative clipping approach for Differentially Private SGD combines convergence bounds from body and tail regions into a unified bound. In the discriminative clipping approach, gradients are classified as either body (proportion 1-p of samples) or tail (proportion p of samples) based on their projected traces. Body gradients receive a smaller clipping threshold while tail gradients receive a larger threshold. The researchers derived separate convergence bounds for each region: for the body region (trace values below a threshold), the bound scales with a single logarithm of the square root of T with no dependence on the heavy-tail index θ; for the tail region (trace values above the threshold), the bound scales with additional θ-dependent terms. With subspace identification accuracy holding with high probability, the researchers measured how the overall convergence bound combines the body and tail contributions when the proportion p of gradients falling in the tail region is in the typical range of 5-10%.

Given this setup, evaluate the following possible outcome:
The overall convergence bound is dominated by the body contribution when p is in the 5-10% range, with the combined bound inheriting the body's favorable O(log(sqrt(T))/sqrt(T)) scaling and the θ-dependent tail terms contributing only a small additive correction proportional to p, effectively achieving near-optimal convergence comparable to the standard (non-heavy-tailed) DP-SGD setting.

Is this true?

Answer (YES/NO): YES